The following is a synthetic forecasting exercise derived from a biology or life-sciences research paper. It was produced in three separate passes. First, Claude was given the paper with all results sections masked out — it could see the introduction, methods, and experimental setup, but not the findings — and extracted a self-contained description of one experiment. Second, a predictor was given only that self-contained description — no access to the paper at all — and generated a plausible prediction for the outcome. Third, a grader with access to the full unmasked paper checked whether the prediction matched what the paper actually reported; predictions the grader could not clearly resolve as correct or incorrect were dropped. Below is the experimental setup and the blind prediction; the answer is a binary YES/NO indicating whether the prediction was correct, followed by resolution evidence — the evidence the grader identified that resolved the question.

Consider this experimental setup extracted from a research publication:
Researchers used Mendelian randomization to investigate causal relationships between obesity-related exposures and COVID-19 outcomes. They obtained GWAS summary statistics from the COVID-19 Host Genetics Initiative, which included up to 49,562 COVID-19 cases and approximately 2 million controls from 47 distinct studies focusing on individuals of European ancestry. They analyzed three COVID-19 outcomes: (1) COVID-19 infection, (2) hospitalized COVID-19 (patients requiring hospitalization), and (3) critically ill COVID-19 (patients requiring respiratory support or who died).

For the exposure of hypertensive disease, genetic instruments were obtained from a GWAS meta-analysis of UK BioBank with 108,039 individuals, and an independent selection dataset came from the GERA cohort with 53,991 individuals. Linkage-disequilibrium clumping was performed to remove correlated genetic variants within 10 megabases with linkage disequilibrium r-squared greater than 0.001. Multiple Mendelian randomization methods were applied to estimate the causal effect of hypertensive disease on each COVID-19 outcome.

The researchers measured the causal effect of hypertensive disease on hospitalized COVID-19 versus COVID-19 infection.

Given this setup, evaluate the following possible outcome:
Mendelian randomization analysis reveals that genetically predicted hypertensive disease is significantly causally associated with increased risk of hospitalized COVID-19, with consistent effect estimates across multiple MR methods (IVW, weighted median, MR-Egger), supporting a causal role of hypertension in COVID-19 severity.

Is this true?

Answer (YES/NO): NO